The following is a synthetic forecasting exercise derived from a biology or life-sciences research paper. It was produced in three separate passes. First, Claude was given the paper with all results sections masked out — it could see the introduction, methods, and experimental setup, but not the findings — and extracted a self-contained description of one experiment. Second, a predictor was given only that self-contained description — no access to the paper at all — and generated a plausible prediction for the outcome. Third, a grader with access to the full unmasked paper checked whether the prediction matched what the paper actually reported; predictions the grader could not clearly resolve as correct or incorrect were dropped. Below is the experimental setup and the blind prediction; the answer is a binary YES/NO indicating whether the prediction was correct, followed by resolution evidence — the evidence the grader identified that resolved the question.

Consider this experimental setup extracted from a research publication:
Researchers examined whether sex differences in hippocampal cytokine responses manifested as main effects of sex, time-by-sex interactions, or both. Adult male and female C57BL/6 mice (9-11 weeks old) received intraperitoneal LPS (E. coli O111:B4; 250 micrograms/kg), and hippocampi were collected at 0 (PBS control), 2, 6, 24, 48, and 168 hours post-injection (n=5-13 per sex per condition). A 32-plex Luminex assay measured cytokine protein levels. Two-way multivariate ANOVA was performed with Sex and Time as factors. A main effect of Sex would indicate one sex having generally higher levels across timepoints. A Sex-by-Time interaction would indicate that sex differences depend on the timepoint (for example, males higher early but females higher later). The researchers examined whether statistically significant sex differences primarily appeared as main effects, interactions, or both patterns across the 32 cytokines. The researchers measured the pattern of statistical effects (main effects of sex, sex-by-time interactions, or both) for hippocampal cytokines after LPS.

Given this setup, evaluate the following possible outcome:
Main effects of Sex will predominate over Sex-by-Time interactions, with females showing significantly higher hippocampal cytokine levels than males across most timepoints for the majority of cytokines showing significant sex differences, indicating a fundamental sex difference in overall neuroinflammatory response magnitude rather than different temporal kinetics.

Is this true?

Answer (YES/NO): NO